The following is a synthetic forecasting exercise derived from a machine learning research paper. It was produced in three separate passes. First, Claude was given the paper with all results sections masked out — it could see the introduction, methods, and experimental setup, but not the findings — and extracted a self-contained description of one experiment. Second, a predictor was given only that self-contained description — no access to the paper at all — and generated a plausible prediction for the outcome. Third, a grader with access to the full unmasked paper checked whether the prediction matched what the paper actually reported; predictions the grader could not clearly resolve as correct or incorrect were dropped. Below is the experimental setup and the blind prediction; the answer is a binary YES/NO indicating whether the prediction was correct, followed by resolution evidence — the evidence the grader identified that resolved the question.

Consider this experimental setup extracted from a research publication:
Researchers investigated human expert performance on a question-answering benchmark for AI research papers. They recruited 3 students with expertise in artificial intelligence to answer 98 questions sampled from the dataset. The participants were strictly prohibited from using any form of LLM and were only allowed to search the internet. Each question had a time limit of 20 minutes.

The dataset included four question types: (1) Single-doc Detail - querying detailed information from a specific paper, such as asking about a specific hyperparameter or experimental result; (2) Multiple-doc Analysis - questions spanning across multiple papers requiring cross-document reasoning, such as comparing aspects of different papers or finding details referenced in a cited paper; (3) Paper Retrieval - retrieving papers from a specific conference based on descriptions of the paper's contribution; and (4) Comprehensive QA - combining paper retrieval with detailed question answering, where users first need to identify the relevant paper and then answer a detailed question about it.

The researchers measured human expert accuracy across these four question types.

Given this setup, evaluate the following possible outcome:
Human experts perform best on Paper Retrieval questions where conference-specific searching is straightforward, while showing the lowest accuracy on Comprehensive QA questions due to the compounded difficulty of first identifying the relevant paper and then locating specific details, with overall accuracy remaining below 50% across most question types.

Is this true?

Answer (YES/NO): NO